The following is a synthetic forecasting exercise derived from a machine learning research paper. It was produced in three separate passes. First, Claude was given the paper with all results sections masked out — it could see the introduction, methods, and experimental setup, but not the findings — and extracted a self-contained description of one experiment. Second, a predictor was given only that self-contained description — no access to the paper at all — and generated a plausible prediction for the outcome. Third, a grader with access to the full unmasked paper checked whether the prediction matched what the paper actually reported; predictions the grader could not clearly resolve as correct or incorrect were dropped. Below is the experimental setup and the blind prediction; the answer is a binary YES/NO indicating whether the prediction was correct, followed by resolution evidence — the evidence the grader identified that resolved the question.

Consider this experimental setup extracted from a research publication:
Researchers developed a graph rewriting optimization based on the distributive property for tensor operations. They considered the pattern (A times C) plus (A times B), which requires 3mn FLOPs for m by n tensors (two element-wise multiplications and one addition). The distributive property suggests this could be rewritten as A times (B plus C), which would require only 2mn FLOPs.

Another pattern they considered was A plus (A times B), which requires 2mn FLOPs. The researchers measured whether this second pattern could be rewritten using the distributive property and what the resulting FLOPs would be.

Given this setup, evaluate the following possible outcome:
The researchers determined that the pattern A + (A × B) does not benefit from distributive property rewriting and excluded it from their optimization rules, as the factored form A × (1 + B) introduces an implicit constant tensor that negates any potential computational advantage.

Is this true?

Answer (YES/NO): NO